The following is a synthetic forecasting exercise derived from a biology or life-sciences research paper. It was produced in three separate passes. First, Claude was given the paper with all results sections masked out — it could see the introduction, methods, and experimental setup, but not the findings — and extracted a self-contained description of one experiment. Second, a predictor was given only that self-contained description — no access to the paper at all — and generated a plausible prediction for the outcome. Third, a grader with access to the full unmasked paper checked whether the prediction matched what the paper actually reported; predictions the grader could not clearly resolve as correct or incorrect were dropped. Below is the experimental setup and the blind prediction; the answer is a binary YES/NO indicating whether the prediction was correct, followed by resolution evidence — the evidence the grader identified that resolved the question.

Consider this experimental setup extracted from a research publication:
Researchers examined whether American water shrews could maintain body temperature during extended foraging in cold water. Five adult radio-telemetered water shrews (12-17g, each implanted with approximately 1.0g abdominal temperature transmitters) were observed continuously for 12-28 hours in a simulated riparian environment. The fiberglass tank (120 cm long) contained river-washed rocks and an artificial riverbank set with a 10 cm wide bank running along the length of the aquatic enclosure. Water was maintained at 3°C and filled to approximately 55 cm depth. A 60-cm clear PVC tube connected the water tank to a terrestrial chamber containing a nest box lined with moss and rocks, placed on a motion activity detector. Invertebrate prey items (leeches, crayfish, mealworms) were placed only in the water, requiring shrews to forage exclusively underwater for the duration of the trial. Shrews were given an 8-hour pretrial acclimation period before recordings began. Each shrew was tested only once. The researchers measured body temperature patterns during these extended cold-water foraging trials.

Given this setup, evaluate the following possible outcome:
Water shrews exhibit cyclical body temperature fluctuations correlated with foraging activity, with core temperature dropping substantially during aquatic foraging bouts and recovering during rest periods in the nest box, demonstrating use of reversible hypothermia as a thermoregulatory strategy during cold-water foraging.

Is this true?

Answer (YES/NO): NO